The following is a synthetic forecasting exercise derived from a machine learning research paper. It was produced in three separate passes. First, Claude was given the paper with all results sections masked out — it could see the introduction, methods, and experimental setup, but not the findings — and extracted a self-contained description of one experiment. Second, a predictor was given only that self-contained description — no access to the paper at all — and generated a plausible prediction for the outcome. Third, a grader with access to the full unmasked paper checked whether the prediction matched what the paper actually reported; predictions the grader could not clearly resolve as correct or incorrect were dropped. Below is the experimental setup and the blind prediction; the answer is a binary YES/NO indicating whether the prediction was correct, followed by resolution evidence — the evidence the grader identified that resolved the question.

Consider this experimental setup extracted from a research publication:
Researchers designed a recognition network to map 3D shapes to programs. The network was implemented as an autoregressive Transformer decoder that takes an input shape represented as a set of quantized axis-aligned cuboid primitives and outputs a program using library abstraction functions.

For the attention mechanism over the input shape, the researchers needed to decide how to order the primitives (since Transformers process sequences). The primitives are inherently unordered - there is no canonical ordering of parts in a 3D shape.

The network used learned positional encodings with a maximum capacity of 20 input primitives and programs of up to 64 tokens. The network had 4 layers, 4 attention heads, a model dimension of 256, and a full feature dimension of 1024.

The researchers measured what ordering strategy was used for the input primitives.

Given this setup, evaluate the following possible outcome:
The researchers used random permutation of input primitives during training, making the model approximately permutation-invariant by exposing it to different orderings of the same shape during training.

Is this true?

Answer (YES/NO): NO